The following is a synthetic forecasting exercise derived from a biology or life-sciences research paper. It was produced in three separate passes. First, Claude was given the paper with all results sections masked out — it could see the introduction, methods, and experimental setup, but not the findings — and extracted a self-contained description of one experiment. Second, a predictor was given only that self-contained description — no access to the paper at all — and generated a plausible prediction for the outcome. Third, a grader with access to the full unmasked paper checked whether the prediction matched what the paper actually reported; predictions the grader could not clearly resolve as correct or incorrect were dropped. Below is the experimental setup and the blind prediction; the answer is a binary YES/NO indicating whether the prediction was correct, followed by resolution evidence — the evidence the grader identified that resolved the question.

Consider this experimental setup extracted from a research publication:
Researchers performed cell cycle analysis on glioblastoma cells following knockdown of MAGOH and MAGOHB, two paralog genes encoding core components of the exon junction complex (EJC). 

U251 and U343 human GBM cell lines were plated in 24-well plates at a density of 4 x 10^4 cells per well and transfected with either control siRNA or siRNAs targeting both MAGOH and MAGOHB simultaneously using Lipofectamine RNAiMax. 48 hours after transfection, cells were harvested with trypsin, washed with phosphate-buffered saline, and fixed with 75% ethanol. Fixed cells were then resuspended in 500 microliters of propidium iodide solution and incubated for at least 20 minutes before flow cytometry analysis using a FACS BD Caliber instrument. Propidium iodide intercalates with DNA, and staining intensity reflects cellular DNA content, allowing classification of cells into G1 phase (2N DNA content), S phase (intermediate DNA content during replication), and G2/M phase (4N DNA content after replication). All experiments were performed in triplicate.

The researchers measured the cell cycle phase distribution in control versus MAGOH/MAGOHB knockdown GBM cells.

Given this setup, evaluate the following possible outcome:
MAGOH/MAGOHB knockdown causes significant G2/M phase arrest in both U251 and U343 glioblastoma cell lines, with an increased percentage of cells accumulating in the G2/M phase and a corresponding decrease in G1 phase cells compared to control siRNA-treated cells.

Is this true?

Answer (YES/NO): NO